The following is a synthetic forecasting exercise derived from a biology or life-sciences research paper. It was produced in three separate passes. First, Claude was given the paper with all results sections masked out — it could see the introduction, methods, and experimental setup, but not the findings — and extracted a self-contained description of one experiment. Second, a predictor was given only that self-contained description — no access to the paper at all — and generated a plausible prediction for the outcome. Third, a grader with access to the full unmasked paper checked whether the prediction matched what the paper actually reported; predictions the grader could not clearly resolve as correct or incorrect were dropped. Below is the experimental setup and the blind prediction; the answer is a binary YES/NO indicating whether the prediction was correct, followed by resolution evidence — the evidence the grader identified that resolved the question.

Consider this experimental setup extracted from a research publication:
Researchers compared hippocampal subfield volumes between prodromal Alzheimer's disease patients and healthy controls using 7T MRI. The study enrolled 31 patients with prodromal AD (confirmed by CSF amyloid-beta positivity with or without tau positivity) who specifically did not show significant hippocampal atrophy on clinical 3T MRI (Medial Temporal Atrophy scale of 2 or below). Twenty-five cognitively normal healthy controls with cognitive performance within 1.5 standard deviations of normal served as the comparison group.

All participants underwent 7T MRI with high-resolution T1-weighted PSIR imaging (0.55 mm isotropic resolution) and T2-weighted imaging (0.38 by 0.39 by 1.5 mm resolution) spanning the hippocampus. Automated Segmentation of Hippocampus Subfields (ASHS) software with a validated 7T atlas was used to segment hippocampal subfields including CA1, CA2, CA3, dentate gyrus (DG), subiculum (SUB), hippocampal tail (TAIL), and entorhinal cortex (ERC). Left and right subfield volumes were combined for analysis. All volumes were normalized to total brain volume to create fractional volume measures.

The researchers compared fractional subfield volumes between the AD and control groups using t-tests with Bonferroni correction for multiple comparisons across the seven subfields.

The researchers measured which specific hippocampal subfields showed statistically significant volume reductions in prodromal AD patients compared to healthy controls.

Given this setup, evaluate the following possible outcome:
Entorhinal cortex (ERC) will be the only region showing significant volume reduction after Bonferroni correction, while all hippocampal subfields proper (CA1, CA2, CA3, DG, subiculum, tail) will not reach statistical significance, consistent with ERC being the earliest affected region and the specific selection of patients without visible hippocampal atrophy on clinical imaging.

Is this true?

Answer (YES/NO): NO